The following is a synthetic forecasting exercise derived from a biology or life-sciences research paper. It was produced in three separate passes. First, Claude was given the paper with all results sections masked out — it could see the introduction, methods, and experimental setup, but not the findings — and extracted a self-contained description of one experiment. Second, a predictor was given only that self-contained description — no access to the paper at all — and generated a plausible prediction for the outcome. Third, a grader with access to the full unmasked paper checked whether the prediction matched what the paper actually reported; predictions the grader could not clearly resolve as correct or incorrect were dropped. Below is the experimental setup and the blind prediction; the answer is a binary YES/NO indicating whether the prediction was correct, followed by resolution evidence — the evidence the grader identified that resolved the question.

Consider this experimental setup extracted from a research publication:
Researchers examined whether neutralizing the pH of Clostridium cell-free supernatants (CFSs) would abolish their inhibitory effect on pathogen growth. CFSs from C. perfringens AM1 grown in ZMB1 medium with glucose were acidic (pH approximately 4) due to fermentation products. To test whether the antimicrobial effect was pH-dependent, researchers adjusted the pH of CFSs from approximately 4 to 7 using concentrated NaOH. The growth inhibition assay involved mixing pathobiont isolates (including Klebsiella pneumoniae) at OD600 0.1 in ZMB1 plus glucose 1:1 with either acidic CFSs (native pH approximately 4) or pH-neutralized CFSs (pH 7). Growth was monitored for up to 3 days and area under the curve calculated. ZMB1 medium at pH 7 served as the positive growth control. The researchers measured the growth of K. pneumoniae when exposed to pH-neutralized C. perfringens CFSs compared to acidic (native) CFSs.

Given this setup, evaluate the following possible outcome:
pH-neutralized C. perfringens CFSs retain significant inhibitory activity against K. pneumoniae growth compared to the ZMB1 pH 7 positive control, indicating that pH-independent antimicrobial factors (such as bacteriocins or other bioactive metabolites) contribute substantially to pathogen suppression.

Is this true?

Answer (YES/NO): NO